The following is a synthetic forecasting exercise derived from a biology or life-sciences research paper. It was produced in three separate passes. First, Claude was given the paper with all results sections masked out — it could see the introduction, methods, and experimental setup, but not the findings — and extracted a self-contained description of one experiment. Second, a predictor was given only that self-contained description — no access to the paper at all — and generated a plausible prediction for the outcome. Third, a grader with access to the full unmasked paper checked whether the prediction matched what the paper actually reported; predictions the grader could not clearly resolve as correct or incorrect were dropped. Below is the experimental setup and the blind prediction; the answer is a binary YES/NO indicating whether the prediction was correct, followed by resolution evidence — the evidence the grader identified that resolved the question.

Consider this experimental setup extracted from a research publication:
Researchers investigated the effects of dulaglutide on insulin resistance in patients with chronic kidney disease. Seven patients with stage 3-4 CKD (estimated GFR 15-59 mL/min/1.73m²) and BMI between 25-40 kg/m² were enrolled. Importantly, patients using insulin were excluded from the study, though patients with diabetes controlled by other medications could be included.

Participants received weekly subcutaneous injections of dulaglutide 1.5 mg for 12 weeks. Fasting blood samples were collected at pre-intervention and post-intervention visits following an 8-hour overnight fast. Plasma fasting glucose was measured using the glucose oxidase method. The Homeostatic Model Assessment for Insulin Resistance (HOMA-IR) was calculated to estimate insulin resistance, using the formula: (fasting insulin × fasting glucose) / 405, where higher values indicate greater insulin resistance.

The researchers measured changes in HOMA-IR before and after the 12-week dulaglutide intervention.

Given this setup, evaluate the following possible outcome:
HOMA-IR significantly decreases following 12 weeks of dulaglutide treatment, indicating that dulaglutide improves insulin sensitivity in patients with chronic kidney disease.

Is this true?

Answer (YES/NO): NO